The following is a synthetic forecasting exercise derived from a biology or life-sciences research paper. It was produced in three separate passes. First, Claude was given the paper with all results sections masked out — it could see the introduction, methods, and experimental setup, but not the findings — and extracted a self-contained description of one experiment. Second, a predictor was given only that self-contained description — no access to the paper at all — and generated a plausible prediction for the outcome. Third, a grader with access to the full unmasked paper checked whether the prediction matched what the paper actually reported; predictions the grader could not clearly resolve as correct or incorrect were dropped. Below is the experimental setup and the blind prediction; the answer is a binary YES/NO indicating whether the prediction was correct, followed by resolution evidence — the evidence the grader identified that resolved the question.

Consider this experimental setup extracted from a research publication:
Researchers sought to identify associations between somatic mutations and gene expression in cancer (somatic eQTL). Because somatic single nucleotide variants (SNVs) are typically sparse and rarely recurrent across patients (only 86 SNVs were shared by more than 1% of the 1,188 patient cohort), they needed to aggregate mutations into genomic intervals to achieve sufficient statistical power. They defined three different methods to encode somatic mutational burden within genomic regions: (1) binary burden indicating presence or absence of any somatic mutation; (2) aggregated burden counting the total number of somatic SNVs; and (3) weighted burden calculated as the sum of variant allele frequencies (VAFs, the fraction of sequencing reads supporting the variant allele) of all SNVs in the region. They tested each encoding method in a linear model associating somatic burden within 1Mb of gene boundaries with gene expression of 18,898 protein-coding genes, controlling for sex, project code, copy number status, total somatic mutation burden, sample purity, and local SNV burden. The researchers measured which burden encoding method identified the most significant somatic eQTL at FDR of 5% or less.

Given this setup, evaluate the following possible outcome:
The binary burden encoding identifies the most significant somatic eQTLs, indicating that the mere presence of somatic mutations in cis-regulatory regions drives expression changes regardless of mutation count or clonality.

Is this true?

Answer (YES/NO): NO